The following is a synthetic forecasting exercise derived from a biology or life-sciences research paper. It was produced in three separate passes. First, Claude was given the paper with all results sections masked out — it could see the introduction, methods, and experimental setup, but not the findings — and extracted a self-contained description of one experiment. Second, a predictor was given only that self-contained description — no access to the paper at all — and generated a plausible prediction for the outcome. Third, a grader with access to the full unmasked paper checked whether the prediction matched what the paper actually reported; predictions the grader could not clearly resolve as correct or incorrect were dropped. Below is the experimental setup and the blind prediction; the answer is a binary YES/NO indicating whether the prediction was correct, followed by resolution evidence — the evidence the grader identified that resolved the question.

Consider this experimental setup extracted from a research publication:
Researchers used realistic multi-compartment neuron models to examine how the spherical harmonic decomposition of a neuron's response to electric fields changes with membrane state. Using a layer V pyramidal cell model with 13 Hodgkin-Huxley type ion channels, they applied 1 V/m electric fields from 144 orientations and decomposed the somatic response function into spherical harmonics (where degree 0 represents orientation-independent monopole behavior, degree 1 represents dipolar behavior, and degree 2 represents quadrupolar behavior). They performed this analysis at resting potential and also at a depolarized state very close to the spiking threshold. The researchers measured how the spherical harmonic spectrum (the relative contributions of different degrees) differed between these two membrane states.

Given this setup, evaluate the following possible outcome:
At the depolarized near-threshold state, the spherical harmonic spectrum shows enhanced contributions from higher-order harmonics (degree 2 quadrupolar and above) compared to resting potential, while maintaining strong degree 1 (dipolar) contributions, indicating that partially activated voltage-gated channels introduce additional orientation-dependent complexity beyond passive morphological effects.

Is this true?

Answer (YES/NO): NO